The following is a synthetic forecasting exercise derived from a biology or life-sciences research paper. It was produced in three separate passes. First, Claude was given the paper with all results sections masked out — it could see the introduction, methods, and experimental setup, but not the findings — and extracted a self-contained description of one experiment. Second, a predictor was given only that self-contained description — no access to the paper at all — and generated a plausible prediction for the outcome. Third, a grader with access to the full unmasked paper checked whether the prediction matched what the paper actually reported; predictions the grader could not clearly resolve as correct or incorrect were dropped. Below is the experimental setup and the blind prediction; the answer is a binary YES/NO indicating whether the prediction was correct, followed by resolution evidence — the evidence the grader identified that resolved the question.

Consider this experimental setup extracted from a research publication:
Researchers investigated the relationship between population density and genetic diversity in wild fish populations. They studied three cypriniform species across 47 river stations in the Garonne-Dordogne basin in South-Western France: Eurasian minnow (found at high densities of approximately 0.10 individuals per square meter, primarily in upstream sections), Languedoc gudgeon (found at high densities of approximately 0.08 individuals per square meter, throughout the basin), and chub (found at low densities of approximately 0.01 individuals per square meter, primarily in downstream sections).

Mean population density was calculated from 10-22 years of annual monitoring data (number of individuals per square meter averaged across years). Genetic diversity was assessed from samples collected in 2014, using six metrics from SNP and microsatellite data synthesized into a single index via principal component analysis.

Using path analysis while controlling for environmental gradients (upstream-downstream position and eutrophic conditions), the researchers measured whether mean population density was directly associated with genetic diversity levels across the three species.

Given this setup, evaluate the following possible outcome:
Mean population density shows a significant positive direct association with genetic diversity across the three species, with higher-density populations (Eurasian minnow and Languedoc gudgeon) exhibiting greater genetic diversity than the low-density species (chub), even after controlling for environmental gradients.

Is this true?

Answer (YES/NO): NO